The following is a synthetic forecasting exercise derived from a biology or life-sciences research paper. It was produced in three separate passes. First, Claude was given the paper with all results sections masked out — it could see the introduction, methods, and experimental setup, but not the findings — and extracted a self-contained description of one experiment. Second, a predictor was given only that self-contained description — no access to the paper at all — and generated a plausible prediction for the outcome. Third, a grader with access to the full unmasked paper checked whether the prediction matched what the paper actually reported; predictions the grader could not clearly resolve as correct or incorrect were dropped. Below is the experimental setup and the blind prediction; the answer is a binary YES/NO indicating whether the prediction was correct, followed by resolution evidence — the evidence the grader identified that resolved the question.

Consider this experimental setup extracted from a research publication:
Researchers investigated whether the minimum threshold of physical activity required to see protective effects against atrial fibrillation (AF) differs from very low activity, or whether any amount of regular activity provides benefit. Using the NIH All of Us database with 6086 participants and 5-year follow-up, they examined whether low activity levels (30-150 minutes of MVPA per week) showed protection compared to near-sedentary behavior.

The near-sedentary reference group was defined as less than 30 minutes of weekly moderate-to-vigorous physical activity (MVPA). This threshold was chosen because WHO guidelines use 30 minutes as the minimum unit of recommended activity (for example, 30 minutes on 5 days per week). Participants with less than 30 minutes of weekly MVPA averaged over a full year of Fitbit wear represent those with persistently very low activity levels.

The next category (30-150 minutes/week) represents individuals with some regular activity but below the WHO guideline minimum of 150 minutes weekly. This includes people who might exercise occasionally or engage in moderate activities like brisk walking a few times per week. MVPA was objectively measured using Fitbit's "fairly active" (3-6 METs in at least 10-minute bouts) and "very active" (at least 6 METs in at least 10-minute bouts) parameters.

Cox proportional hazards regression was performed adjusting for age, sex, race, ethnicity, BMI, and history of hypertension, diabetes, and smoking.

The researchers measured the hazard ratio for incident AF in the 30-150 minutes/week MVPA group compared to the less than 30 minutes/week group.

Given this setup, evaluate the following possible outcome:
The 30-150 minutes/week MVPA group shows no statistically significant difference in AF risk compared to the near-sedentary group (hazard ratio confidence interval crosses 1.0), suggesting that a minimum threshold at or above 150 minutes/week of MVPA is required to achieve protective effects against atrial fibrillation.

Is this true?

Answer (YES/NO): YES